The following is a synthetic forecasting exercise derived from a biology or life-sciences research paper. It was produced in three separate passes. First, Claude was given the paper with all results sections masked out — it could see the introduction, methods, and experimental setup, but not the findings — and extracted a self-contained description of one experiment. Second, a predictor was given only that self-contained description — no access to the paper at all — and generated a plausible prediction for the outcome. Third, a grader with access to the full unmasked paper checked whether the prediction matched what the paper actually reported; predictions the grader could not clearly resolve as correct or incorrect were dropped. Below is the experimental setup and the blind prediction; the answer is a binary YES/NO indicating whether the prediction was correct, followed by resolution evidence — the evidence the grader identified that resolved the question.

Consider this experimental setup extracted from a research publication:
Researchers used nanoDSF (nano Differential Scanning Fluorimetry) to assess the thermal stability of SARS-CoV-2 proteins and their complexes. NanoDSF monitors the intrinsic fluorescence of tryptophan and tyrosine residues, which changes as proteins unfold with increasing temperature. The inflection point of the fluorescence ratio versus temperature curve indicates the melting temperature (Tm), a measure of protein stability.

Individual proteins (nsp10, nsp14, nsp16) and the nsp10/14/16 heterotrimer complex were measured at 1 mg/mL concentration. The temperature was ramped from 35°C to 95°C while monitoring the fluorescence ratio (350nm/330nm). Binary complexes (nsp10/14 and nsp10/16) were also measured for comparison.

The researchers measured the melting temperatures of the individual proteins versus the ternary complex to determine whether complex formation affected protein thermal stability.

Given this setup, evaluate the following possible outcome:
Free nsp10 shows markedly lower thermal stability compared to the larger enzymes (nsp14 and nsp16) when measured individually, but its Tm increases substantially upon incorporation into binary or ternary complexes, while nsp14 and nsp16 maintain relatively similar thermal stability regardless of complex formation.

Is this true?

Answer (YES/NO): NO